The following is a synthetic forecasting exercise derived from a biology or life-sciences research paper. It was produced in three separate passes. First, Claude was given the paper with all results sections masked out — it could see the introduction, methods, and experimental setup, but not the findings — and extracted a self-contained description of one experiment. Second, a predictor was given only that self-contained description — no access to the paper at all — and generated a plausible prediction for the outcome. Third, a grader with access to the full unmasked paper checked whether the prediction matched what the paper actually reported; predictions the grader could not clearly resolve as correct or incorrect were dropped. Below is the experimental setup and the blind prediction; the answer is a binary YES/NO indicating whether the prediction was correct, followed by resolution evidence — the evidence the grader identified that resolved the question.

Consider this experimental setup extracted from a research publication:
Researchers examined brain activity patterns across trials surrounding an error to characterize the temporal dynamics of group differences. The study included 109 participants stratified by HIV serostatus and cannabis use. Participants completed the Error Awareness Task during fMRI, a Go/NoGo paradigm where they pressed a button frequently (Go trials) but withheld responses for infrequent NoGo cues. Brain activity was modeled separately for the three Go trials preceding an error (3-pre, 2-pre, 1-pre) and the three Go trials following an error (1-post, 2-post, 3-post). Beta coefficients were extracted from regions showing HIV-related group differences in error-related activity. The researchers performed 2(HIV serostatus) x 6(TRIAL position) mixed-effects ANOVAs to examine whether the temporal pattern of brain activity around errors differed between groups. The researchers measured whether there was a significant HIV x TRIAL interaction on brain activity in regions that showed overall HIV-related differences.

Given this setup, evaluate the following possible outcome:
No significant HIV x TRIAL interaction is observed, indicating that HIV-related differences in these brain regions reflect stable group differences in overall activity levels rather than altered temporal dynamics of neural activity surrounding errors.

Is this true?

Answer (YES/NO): NO